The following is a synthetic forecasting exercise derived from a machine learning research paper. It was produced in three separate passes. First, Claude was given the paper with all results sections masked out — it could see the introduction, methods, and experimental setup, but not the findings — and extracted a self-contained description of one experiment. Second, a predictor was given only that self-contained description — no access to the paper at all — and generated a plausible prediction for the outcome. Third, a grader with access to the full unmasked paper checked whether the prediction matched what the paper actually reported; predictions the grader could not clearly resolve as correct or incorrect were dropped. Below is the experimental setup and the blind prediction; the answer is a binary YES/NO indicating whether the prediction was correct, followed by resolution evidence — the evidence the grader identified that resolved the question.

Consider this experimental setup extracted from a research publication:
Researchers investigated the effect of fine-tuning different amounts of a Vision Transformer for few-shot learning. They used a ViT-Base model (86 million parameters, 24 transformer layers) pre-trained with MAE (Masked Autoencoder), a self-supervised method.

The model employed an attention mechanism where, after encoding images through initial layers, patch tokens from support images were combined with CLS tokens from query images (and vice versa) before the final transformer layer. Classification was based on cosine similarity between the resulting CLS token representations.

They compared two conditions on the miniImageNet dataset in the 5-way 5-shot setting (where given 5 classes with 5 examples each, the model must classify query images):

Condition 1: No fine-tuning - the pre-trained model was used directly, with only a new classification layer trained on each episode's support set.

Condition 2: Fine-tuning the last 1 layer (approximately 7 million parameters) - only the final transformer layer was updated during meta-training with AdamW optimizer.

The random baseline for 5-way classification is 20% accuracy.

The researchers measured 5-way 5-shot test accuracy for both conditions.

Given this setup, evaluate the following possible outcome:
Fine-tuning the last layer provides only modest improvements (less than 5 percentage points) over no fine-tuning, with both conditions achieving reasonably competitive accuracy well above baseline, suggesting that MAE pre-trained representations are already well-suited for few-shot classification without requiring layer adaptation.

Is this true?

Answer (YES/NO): NO